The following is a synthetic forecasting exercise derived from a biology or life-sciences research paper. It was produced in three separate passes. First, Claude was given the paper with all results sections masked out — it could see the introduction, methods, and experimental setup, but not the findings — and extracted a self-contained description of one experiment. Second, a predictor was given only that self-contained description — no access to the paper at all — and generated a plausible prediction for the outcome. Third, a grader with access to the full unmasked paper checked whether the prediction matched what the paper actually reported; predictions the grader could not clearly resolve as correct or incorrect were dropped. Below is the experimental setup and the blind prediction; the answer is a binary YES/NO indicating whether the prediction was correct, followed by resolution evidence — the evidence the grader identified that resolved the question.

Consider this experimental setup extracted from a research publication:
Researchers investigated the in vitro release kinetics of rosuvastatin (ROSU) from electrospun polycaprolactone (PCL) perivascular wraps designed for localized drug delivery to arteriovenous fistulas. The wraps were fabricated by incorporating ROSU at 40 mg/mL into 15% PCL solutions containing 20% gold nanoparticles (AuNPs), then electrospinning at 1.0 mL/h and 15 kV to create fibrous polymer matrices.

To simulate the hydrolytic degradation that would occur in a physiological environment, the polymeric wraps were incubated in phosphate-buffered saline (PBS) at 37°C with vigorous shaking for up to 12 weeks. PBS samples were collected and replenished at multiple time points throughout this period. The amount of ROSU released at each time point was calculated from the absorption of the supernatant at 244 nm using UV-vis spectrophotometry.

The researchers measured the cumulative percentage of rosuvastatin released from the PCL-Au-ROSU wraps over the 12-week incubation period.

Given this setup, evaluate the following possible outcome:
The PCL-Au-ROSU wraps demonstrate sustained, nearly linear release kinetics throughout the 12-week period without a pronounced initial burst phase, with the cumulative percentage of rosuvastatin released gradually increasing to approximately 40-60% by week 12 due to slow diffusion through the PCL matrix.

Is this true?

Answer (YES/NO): NO